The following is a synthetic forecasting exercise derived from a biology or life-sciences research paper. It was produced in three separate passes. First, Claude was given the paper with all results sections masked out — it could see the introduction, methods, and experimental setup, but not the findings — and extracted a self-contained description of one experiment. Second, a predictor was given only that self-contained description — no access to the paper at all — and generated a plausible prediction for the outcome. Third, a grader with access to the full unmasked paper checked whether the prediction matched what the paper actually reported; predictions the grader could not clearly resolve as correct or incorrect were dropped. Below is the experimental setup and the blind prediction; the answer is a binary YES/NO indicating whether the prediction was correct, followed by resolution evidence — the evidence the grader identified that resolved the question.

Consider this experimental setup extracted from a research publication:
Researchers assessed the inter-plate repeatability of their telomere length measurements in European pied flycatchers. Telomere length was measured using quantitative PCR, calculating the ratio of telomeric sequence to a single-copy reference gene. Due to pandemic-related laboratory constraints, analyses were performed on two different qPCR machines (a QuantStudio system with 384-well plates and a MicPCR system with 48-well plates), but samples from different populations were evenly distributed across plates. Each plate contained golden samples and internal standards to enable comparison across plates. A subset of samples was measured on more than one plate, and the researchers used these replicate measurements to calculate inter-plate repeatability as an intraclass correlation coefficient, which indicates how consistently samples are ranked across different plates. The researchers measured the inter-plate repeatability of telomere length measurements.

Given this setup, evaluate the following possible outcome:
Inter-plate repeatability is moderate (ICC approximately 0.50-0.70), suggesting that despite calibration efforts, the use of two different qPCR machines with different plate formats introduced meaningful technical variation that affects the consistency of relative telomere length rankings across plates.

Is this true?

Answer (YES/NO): NO